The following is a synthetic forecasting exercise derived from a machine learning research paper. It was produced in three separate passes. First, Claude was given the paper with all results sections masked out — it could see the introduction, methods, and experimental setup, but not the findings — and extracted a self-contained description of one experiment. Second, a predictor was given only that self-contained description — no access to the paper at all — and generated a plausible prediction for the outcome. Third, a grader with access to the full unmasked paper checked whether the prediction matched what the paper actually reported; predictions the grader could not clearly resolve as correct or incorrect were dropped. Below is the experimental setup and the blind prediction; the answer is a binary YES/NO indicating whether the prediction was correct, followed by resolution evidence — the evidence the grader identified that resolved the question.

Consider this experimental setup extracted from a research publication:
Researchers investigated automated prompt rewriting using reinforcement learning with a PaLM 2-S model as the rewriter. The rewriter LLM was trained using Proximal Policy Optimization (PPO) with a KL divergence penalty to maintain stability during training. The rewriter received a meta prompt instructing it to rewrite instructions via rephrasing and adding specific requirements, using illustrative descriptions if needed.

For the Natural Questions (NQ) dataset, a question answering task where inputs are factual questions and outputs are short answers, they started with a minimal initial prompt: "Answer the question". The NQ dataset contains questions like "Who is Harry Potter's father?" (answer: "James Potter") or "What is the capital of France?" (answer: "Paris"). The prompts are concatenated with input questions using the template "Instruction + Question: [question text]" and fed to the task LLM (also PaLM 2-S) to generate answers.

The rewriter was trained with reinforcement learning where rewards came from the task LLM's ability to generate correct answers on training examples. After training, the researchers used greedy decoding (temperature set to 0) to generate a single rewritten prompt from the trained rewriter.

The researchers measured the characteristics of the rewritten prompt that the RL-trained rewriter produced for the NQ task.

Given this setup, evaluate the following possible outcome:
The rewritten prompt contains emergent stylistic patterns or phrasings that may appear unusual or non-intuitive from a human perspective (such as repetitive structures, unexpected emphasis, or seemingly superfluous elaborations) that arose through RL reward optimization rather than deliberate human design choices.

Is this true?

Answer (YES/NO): NO